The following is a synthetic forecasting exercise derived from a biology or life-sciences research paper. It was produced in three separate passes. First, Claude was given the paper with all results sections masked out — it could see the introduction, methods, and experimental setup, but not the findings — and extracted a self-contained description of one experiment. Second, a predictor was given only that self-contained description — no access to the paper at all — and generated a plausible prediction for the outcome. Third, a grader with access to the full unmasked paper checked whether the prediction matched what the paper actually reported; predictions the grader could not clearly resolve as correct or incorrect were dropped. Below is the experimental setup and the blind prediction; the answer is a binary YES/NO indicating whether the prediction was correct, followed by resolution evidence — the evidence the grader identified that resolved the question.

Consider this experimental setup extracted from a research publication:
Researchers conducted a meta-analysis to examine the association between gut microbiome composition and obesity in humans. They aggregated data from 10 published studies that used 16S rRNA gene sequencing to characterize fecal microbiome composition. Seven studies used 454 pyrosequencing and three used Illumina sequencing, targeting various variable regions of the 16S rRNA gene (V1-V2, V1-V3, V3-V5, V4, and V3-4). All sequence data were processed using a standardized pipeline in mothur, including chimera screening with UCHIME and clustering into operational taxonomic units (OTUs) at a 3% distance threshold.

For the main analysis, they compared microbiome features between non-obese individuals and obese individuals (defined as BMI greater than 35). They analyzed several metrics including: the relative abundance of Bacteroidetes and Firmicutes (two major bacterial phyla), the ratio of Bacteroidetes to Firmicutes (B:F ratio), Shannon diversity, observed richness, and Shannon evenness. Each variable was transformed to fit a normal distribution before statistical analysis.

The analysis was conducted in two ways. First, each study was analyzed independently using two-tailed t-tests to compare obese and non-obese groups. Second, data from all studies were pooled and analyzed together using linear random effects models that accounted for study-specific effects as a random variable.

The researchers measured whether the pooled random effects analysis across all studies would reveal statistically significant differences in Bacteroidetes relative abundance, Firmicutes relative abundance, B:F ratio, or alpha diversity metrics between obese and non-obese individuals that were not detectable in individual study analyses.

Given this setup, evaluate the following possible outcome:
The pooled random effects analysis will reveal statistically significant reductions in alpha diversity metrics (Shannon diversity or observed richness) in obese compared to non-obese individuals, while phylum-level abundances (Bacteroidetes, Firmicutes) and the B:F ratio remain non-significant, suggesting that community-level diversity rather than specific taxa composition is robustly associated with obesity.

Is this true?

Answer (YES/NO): YES